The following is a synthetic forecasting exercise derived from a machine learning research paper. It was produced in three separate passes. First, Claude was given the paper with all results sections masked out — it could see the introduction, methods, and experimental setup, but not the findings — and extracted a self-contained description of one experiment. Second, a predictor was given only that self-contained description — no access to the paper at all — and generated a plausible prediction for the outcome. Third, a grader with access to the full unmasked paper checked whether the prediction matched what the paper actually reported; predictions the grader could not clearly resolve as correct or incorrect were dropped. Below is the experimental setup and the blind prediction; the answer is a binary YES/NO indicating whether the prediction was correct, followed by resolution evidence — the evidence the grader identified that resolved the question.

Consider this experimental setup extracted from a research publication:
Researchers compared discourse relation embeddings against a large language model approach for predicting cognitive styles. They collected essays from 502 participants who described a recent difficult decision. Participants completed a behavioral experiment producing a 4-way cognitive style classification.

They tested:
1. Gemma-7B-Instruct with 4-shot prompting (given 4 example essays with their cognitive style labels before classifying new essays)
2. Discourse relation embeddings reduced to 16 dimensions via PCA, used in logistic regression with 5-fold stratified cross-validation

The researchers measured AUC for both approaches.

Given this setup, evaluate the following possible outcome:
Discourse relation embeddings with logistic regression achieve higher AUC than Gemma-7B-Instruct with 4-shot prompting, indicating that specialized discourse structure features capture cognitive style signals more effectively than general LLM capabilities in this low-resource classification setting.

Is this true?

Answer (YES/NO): NO